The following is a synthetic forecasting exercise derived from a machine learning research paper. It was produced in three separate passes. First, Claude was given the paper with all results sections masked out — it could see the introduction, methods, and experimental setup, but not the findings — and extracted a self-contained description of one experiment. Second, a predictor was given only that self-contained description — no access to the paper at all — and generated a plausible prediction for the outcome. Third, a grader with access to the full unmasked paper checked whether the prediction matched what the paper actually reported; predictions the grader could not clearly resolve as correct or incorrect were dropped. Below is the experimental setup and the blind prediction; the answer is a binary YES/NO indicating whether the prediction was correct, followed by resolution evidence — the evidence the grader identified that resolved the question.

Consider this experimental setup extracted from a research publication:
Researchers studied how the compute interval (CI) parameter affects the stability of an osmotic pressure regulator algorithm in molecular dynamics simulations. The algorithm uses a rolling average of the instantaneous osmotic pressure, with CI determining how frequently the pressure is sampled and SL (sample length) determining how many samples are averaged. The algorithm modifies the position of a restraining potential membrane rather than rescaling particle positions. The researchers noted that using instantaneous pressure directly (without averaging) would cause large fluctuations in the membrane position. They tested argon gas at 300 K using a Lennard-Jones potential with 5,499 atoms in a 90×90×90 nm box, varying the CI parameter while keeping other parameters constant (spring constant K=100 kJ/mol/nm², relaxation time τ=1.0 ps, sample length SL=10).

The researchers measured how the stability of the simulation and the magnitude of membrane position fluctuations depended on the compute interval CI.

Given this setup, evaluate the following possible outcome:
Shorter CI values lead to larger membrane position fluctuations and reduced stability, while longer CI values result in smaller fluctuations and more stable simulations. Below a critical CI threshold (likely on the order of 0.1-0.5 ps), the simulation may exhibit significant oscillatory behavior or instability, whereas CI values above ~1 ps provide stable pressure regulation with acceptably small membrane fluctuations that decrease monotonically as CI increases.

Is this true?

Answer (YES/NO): NO